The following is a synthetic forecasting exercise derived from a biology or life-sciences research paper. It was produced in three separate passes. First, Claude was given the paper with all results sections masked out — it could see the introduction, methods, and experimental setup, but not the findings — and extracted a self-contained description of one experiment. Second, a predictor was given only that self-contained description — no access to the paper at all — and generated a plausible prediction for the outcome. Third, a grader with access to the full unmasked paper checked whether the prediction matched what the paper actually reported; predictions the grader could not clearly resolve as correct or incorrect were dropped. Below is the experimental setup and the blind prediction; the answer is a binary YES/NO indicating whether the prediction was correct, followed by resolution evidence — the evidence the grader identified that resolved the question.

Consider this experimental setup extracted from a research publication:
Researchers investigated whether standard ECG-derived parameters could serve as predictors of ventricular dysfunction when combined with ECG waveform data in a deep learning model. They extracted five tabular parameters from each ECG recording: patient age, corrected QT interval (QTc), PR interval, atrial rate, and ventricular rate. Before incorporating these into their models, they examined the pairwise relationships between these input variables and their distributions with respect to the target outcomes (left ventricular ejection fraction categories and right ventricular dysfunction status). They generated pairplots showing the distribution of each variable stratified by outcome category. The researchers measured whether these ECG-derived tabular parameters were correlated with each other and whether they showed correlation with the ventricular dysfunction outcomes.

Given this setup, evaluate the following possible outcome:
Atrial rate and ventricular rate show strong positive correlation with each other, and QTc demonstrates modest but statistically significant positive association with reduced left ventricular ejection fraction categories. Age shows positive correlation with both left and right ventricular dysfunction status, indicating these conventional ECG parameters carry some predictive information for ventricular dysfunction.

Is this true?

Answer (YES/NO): NO